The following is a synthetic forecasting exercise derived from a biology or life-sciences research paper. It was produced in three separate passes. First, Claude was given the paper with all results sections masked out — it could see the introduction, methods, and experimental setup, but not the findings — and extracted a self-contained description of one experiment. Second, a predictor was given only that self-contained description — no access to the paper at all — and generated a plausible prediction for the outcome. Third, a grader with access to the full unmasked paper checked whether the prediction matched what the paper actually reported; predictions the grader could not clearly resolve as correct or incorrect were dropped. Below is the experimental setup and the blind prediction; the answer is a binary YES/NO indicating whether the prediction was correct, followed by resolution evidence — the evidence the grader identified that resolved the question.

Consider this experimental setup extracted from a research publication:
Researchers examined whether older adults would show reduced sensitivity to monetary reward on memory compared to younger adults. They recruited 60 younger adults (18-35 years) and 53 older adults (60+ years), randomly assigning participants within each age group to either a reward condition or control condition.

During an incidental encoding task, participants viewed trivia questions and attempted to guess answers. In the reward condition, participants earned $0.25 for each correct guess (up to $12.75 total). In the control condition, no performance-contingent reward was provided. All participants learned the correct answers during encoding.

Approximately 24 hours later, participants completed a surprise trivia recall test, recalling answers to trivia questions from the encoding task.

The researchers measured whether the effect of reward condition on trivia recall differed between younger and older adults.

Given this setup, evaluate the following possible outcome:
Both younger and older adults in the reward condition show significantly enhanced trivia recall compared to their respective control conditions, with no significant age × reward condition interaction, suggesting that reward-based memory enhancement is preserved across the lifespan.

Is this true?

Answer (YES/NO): YES